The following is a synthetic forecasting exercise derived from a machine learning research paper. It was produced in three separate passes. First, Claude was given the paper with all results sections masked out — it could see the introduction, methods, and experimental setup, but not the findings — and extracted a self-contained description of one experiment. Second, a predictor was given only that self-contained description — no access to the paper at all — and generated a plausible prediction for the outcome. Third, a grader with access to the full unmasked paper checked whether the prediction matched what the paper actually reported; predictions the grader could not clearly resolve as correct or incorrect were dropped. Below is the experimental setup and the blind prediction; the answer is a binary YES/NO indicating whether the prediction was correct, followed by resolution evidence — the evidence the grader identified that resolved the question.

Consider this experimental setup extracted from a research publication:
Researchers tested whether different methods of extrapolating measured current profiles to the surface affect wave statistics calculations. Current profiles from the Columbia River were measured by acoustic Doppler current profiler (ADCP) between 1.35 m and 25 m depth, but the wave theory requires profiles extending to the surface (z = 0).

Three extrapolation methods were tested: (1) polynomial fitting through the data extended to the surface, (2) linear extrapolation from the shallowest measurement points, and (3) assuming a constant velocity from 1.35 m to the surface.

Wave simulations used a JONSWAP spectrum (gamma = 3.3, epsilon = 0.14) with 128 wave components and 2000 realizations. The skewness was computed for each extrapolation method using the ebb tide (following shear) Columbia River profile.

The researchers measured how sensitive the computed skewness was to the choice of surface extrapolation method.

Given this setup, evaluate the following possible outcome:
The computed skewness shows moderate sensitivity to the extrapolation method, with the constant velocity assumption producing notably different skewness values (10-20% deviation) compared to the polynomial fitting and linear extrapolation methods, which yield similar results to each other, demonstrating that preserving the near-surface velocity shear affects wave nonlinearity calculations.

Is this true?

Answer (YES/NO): NO